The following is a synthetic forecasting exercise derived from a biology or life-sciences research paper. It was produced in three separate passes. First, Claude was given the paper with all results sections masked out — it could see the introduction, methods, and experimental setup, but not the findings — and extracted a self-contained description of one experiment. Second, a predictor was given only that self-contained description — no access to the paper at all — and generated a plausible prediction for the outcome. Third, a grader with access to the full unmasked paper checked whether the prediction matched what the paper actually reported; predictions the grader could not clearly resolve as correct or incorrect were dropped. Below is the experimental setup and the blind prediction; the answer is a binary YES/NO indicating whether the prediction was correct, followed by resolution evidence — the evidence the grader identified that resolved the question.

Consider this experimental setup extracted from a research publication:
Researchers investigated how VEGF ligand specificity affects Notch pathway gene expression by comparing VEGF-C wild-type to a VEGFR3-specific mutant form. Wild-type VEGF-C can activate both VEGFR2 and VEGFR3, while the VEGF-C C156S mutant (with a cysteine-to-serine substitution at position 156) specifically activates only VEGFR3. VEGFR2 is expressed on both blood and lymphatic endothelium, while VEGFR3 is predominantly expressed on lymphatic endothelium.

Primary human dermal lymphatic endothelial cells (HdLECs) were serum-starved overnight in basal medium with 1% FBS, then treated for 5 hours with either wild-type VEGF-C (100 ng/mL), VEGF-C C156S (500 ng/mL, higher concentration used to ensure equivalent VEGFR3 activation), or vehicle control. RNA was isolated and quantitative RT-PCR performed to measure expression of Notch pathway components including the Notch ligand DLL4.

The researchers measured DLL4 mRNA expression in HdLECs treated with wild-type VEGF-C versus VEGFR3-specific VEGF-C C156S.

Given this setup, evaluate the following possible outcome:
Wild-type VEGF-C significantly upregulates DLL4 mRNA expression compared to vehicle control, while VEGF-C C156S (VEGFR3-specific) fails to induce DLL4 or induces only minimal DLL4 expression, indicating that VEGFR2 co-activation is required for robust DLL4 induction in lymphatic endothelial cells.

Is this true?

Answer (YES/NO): NO